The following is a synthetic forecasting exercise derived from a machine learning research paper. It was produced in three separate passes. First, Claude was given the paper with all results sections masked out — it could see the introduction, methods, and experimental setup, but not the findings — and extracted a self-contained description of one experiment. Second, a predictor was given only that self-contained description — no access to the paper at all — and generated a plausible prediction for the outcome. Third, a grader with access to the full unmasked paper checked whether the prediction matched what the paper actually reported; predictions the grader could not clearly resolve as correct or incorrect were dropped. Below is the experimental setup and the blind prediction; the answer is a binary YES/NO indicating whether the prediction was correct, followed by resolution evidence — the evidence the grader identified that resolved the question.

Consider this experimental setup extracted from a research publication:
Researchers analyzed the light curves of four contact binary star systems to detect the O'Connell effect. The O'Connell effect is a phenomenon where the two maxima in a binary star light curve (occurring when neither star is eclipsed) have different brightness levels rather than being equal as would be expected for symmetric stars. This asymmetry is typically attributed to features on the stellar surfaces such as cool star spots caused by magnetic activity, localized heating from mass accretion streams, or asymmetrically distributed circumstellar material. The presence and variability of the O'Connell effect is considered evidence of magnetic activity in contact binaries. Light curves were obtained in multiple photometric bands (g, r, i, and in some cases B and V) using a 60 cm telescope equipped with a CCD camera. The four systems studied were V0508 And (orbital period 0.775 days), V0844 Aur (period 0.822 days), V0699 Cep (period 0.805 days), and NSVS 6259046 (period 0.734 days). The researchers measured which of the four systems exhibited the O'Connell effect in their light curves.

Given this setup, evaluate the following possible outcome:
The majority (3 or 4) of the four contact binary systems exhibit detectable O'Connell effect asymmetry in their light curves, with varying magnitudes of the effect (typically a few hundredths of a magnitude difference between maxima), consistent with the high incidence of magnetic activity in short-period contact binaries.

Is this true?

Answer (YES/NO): YES